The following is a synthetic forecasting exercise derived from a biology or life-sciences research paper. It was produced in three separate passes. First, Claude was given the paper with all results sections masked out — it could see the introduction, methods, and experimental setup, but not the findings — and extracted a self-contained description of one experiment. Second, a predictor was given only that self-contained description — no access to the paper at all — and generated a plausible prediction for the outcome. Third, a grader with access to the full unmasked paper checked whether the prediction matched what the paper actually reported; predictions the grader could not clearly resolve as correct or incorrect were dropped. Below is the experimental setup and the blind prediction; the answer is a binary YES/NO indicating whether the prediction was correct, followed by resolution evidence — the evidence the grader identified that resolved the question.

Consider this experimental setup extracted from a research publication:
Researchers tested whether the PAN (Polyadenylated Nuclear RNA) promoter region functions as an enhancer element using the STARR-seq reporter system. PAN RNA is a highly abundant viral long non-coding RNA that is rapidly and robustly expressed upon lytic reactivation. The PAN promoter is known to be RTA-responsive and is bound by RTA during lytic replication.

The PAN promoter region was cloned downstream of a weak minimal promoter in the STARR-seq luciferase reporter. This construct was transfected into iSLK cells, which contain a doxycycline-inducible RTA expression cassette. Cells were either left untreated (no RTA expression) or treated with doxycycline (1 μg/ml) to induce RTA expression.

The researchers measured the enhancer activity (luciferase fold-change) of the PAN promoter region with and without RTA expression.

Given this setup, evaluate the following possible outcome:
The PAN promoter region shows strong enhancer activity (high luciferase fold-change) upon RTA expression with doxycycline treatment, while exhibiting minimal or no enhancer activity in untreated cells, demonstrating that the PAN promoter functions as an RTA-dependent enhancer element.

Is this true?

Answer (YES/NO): YES